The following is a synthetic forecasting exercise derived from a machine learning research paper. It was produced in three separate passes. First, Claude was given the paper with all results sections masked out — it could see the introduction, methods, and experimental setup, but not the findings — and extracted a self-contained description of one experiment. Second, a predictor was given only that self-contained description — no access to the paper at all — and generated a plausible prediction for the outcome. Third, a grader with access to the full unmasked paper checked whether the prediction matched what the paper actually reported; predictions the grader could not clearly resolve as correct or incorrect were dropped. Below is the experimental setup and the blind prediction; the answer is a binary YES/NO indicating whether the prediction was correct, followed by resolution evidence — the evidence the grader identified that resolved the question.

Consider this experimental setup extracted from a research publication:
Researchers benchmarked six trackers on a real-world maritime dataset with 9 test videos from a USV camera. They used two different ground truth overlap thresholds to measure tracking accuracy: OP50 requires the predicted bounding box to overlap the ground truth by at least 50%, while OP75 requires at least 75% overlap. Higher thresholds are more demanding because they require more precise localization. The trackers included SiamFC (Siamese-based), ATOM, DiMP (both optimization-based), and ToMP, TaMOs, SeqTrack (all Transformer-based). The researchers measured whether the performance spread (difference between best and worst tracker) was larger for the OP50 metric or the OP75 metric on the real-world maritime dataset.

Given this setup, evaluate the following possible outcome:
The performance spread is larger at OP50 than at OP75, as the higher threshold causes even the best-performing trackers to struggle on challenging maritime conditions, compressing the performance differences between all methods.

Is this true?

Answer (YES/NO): NO